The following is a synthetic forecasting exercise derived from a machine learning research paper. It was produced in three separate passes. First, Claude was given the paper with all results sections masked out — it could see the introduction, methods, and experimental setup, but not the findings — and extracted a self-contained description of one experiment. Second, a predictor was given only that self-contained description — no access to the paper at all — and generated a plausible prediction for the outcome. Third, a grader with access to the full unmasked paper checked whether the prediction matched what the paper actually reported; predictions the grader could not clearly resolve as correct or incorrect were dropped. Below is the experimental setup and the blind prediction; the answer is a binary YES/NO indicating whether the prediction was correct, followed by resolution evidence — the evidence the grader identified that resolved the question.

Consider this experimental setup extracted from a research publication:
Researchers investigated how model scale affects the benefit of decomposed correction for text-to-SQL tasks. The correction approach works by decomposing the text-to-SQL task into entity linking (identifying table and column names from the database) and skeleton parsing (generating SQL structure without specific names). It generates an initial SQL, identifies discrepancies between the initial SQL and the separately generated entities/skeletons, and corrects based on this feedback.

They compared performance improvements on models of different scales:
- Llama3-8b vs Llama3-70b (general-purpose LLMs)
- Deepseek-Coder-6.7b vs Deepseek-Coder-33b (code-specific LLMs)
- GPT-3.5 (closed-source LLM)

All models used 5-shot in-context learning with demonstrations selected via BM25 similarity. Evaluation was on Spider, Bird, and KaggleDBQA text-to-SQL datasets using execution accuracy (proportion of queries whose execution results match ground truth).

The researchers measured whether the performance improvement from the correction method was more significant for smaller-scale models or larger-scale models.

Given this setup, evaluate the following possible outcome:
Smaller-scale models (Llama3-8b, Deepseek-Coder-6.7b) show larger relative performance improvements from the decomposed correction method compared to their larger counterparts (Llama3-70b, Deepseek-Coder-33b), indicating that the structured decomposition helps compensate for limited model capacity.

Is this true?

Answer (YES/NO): YES